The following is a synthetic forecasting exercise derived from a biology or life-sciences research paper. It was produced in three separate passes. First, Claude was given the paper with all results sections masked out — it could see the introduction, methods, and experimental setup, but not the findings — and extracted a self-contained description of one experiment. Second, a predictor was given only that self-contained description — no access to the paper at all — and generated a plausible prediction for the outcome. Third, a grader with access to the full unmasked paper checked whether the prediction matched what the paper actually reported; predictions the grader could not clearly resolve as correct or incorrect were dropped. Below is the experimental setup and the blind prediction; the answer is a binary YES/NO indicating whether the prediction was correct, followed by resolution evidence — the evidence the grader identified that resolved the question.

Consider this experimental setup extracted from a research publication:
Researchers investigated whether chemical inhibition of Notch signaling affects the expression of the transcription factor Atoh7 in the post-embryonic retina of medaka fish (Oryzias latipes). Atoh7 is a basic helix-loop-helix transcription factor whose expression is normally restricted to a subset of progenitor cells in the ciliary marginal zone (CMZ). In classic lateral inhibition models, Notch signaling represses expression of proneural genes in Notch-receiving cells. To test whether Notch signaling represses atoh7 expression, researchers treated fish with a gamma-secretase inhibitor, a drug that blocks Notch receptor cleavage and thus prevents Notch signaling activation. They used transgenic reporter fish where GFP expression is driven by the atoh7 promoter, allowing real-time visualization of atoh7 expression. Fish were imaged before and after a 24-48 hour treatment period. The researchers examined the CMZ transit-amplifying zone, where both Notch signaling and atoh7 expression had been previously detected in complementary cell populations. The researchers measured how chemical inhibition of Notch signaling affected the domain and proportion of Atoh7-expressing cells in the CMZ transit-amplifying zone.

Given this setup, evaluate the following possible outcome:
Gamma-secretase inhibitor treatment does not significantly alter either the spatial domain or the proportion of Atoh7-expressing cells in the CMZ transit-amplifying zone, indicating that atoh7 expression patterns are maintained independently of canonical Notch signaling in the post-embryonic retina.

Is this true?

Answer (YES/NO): NO